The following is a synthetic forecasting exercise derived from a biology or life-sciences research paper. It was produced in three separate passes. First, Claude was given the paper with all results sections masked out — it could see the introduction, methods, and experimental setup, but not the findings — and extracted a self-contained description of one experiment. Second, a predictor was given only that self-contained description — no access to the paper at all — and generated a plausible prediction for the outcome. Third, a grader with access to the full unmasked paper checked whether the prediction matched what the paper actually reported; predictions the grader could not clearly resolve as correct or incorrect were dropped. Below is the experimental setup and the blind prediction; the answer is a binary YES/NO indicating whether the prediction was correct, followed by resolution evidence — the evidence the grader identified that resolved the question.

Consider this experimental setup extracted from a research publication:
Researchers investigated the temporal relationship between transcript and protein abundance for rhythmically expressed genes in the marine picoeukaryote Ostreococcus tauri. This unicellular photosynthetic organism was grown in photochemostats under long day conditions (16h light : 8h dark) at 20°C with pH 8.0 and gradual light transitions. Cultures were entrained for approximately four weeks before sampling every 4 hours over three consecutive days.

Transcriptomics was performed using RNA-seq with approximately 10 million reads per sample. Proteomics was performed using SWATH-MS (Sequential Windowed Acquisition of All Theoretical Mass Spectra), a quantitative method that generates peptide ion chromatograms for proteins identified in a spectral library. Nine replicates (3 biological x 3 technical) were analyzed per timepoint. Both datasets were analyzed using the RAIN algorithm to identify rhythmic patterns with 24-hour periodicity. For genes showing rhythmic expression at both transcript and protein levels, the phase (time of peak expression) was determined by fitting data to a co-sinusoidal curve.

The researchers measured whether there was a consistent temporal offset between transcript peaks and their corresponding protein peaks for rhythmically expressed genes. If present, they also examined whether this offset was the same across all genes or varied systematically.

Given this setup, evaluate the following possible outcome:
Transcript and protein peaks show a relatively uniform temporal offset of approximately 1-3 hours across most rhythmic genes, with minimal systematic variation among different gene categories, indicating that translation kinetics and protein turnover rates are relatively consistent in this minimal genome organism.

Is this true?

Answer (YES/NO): NO